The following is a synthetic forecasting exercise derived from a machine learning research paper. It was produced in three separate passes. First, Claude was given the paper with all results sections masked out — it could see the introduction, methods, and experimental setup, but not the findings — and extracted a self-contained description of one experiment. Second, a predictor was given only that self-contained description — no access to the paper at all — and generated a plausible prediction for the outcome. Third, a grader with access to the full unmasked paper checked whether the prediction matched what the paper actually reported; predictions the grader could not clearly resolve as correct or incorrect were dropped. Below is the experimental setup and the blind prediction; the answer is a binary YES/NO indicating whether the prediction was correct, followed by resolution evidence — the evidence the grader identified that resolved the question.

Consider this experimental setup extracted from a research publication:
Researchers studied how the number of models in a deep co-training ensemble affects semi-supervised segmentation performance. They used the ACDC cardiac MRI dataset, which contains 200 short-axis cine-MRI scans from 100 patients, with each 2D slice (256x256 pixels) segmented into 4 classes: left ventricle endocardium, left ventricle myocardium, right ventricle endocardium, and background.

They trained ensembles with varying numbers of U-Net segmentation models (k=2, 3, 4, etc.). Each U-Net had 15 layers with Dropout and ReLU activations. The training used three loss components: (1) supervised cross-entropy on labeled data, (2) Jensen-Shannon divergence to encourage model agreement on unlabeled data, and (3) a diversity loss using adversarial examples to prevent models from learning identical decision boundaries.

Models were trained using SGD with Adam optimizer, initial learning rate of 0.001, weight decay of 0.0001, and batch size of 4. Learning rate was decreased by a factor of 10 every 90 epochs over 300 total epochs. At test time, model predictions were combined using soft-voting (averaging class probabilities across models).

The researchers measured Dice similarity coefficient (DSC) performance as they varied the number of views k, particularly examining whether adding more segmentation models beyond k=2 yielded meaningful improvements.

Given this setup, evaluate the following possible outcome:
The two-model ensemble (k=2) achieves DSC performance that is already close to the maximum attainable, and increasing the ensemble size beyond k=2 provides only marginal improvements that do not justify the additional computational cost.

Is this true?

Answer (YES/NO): YES